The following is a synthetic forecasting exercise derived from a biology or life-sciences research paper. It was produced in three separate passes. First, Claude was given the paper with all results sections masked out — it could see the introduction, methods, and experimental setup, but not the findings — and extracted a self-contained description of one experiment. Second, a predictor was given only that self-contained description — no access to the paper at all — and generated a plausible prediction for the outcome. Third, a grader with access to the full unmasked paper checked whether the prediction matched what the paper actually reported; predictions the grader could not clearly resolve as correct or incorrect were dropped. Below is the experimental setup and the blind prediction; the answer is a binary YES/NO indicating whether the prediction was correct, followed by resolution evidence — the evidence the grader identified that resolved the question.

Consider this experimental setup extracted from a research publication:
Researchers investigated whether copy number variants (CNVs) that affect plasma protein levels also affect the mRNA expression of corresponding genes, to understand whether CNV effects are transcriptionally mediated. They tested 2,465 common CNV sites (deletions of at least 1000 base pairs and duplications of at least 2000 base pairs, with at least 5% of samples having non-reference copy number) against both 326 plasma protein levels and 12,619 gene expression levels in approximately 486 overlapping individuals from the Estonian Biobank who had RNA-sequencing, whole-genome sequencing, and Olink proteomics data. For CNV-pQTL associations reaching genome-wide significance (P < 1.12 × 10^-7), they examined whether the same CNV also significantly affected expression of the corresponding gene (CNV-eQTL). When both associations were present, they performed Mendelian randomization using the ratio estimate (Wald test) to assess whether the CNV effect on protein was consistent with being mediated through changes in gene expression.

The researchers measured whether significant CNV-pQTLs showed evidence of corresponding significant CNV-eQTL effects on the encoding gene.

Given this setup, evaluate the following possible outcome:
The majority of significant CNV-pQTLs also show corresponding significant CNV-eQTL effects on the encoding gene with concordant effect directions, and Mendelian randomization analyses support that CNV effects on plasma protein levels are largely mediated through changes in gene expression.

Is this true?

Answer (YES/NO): NO